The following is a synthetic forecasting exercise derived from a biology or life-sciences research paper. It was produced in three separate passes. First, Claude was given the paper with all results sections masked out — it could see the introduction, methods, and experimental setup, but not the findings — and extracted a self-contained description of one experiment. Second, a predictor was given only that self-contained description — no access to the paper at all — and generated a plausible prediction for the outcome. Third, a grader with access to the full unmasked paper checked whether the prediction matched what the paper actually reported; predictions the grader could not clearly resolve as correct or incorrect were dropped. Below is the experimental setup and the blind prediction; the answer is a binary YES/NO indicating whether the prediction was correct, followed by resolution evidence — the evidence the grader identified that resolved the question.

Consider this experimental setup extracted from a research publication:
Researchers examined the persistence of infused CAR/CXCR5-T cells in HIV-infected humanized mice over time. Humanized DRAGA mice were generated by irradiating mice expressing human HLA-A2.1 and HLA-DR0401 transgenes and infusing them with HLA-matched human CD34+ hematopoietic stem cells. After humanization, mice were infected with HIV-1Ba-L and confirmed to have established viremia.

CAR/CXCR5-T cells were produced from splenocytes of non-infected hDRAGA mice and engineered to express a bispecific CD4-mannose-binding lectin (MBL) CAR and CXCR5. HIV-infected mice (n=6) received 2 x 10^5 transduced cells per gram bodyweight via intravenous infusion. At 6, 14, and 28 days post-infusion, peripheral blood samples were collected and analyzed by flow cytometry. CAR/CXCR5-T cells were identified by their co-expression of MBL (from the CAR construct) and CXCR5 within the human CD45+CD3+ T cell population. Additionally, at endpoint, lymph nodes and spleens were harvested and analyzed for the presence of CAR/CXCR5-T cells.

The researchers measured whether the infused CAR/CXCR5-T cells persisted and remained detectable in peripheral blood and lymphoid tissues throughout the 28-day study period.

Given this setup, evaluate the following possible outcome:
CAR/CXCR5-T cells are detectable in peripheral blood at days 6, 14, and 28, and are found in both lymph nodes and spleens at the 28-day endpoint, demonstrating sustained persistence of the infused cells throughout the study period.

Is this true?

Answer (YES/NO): YES